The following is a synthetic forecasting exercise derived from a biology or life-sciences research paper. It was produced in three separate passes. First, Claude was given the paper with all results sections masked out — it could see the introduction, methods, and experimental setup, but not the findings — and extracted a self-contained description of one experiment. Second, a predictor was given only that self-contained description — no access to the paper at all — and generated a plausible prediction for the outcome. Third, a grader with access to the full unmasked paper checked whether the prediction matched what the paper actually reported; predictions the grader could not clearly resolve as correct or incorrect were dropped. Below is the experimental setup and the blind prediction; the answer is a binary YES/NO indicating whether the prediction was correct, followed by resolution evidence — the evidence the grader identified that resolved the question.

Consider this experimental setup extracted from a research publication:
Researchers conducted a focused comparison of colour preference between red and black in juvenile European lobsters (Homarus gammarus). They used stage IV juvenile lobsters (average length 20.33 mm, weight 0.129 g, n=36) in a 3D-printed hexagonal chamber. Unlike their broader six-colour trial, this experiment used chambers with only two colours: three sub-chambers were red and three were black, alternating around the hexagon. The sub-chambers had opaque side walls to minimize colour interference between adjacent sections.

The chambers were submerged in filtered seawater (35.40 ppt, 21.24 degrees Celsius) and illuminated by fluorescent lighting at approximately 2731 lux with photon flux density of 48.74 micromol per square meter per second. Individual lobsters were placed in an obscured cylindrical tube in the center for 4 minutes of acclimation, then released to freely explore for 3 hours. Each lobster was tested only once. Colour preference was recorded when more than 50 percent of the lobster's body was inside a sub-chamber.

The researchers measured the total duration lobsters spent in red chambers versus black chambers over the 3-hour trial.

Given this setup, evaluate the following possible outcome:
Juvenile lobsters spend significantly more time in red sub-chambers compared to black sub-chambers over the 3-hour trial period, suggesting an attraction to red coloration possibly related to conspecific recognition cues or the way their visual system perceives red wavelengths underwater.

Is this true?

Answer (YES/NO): NO